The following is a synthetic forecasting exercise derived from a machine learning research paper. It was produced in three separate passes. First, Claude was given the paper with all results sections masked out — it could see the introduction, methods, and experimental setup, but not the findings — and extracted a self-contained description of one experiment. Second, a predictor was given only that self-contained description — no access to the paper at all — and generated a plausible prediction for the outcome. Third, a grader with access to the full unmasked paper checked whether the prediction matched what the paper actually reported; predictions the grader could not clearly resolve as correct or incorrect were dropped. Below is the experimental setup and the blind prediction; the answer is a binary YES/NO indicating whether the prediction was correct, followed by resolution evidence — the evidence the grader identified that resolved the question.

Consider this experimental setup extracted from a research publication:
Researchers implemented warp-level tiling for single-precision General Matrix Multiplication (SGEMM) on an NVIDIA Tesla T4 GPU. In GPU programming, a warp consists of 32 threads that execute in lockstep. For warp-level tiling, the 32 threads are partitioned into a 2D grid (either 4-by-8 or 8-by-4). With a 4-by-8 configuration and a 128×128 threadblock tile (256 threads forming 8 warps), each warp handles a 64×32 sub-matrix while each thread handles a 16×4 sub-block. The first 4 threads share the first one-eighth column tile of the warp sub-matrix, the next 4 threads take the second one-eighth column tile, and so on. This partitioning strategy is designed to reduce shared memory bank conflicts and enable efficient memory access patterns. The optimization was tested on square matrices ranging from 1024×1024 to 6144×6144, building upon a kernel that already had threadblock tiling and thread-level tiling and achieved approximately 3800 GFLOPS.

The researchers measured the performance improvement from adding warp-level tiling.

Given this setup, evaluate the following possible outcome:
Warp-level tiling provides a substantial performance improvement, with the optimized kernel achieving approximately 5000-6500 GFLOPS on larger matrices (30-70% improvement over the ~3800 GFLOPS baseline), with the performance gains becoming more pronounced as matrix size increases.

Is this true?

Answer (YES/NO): NO